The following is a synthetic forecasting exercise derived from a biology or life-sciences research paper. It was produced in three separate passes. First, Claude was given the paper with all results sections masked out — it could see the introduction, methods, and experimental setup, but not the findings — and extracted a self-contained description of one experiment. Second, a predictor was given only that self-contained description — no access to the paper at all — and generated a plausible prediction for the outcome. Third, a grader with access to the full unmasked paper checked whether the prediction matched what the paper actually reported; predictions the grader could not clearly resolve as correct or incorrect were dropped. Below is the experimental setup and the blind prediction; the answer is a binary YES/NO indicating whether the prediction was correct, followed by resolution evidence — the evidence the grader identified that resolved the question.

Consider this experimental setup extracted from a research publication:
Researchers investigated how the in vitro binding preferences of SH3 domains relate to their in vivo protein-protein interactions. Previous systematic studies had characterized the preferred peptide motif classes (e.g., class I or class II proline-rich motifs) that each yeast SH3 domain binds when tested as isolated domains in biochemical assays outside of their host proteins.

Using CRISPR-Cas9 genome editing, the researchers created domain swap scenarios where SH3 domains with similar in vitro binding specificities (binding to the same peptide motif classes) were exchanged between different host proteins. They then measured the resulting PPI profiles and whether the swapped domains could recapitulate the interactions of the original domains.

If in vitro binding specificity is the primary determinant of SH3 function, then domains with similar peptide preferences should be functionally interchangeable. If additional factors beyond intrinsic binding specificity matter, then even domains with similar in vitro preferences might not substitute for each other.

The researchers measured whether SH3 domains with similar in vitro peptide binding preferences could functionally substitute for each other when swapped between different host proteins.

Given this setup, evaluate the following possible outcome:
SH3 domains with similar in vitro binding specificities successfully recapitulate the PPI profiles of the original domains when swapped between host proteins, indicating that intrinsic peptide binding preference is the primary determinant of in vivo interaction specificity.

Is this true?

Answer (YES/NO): NO